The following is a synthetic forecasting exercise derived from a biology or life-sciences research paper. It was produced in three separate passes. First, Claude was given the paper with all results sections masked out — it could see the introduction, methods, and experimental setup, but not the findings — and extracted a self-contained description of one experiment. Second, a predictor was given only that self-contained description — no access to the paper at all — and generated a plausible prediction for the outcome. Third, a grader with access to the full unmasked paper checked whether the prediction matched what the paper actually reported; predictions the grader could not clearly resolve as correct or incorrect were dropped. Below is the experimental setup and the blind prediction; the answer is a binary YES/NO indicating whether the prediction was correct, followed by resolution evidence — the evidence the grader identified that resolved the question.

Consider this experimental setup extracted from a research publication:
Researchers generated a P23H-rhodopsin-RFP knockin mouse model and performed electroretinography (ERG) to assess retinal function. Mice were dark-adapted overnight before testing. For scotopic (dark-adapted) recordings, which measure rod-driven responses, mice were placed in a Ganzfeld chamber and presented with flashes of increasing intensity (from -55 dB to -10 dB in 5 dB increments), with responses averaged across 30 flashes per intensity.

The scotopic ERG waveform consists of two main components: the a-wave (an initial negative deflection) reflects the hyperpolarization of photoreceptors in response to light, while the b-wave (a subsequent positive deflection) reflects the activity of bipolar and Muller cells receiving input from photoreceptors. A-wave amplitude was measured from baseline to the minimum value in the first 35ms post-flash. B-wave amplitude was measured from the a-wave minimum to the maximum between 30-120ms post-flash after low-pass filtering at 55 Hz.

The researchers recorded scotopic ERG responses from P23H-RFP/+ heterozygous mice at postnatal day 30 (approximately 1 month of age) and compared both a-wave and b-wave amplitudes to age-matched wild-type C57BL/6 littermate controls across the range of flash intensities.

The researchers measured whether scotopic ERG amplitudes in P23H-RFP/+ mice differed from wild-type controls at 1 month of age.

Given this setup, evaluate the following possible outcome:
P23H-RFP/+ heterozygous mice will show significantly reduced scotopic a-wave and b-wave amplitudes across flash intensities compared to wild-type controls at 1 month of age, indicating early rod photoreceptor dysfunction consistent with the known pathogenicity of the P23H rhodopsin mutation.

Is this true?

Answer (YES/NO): NO